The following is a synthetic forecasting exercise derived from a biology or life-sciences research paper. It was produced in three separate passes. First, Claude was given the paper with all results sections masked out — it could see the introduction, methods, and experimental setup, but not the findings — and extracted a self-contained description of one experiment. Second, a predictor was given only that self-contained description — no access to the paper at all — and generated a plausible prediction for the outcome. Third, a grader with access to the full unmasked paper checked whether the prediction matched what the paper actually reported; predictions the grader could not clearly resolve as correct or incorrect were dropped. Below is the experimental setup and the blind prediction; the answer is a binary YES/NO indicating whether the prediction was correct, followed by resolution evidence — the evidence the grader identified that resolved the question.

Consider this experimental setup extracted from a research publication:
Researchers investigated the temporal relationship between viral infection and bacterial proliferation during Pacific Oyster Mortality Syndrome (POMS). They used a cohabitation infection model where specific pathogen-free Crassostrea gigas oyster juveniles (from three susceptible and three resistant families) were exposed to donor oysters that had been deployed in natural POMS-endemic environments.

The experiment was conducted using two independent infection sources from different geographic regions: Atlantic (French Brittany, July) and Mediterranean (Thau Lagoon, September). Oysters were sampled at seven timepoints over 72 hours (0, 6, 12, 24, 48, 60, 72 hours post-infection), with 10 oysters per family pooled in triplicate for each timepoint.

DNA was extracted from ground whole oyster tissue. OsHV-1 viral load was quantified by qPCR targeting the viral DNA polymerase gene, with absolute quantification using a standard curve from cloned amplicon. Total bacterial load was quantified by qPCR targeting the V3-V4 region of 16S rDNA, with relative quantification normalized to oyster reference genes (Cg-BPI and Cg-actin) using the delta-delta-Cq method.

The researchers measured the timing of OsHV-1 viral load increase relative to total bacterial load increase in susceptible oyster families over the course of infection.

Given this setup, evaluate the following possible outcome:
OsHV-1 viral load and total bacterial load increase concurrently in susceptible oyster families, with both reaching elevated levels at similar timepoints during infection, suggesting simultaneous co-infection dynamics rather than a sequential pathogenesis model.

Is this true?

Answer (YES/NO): NO